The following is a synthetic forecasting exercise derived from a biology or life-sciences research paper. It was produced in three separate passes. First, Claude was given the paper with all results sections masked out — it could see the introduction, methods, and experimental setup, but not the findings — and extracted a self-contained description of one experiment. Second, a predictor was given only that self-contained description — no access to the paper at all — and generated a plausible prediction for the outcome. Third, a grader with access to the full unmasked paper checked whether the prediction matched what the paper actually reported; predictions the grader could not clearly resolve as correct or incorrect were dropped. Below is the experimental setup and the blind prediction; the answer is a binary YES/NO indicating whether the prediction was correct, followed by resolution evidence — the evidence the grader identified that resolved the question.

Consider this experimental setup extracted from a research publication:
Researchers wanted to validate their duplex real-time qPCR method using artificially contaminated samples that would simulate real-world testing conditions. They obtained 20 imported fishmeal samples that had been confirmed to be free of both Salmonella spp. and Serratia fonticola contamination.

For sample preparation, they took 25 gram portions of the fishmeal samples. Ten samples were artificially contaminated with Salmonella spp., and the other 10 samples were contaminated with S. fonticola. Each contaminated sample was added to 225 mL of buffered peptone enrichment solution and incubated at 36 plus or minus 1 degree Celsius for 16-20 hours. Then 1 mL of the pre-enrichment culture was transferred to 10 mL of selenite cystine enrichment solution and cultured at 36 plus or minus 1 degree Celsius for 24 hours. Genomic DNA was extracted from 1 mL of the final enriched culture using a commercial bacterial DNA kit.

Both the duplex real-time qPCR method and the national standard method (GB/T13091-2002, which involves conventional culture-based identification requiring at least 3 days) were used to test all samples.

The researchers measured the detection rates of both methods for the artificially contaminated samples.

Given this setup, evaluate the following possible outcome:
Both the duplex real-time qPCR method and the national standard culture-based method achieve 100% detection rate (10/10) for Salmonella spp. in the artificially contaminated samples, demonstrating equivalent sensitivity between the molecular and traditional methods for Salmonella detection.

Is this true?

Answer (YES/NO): YES